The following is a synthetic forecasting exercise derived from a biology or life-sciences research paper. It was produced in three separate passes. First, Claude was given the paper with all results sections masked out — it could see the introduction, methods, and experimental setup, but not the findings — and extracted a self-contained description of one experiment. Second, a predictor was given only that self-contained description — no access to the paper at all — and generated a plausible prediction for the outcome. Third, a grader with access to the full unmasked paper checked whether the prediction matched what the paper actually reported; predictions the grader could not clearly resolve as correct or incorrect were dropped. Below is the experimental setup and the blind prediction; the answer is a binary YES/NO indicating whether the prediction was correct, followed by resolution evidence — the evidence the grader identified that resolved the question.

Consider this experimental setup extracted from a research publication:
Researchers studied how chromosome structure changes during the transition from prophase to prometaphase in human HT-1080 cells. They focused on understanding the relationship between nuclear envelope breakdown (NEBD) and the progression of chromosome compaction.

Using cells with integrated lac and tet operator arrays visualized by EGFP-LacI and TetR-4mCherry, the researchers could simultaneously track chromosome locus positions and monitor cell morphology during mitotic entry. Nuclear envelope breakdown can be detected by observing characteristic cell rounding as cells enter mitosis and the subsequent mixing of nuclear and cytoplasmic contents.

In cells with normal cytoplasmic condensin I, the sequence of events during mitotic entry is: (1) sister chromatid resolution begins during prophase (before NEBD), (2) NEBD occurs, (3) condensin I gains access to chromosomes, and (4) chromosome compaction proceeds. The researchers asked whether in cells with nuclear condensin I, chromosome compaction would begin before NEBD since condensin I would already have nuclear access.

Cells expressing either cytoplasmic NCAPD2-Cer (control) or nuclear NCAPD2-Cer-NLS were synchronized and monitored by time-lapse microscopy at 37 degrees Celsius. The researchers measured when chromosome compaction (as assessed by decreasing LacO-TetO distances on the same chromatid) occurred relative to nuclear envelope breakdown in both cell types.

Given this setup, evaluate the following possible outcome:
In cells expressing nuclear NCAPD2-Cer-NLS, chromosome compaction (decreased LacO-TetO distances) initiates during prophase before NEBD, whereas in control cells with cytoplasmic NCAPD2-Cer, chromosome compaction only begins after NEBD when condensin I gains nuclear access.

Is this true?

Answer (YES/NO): YES